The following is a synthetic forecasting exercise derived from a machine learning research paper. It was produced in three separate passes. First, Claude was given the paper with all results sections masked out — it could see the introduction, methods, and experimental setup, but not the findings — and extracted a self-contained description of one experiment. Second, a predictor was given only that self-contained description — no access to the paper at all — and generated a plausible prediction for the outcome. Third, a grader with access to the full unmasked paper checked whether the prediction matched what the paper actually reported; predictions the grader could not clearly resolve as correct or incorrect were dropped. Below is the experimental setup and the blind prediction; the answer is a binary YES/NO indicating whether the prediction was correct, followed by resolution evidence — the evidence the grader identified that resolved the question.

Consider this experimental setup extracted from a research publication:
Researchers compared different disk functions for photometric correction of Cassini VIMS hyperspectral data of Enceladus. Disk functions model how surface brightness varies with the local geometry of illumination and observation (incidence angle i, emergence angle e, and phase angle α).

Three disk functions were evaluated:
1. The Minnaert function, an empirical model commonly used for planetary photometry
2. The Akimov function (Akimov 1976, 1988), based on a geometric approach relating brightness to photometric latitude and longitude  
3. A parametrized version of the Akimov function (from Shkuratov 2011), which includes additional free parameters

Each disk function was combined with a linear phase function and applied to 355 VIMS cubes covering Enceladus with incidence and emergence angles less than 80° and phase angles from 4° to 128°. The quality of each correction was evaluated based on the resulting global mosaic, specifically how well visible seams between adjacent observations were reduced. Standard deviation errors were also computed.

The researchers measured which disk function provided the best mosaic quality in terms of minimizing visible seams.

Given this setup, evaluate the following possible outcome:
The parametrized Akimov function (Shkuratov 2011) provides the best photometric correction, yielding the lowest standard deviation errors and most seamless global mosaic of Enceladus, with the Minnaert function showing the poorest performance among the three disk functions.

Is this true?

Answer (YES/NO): NO